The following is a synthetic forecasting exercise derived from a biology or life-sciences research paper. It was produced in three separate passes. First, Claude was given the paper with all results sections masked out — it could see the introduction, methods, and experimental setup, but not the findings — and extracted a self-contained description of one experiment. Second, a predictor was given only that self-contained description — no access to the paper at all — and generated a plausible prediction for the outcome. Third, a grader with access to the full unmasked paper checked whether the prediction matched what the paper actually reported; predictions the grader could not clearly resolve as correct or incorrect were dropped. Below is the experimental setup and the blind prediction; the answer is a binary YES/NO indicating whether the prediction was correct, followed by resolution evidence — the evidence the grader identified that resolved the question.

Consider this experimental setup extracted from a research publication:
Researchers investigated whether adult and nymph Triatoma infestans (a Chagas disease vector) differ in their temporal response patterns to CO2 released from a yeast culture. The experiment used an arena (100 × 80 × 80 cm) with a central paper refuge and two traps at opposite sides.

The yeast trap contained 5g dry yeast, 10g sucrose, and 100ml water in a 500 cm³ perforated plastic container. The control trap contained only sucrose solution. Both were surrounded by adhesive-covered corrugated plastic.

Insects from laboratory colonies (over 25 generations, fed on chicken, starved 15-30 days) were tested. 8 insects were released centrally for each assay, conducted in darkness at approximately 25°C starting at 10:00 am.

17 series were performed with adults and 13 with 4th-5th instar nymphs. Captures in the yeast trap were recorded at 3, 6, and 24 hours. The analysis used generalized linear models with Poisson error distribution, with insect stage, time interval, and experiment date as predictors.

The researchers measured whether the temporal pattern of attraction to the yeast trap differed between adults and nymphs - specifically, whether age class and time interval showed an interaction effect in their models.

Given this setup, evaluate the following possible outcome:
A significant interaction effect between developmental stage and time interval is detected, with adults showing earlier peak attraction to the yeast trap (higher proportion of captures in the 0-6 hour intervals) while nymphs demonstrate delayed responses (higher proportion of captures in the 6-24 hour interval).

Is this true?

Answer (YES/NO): NO